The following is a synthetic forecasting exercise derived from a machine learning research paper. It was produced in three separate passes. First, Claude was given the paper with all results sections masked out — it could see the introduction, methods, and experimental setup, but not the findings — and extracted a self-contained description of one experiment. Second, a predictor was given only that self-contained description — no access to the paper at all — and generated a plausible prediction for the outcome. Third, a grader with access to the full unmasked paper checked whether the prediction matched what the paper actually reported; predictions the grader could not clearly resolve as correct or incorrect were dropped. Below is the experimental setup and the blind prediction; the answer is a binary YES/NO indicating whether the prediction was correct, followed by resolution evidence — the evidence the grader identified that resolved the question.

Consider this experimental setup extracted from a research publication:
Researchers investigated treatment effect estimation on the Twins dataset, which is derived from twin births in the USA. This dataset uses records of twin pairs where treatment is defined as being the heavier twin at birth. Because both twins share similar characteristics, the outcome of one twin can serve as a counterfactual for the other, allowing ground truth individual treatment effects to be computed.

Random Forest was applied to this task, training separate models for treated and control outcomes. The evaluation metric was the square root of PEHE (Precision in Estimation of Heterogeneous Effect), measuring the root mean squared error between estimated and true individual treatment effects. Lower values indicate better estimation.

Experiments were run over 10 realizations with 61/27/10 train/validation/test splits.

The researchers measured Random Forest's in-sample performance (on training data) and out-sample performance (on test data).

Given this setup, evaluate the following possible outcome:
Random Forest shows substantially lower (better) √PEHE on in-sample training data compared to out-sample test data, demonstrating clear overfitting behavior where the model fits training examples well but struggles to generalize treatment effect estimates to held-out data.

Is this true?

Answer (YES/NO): NO